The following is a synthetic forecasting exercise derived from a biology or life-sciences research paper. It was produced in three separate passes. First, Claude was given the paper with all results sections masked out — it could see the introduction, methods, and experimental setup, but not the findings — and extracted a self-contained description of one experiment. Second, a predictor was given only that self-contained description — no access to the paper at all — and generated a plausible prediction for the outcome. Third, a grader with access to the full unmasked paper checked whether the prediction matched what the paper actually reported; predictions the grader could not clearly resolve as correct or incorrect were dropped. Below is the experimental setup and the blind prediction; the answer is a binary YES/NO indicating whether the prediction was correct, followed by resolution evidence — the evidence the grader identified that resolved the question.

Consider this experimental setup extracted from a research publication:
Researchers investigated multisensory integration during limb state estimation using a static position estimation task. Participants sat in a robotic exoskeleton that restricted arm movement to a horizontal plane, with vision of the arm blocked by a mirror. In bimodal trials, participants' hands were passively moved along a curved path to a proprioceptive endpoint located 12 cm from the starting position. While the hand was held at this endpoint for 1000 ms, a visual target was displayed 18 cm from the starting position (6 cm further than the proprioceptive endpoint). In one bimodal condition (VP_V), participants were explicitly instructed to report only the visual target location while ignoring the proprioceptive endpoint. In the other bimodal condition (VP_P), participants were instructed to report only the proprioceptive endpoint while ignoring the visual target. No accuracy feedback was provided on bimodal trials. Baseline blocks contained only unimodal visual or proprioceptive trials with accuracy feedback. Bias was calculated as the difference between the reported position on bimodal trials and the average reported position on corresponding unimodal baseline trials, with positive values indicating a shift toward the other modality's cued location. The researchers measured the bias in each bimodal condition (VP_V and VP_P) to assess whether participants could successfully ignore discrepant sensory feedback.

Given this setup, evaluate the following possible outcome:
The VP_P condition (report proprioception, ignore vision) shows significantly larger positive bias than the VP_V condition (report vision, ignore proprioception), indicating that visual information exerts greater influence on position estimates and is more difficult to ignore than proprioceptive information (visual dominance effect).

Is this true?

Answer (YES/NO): NO